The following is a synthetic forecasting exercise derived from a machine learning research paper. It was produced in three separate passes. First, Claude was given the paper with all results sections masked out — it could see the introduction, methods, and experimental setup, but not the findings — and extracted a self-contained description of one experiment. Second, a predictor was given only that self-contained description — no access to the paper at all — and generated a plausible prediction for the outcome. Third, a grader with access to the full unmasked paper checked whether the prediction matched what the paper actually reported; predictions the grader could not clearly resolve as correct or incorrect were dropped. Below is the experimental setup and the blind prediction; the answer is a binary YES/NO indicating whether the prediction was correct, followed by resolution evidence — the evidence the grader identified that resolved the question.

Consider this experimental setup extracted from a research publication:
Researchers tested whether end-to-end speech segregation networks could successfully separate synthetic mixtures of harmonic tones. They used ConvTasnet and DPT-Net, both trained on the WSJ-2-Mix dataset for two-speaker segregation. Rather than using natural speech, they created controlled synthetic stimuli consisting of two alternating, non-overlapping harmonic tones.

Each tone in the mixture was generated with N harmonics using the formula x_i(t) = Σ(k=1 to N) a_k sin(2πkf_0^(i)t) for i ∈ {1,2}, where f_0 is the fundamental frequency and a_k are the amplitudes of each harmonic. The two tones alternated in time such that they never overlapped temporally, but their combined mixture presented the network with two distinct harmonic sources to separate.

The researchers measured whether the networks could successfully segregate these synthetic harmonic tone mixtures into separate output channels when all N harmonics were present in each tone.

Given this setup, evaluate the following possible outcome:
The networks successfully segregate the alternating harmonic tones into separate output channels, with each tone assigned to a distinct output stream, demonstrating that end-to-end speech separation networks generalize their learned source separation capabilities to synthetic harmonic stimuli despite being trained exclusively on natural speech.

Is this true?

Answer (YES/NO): YES